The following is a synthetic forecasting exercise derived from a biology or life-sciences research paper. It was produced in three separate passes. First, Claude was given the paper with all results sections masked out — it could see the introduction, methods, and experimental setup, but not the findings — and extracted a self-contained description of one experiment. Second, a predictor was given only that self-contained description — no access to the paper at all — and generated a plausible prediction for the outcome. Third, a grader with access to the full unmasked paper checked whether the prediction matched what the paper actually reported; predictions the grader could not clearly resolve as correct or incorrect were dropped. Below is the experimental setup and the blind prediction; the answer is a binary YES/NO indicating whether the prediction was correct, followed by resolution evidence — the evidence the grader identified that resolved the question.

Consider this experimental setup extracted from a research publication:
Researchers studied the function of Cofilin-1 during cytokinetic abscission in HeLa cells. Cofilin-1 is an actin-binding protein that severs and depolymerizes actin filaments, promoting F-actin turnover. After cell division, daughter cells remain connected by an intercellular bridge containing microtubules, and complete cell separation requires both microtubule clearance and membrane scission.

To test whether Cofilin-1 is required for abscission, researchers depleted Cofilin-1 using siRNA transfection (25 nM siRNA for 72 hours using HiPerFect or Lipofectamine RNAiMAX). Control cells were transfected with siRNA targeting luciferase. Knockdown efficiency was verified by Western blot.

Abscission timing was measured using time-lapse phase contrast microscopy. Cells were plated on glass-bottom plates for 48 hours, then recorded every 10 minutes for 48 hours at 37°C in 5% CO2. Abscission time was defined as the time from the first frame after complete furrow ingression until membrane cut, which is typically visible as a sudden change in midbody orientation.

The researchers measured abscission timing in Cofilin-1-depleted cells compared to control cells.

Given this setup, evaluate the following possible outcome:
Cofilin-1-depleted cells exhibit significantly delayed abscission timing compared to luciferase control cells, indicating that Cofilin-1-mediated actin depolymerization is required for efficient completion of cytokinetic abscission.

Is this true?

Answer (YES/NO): YES